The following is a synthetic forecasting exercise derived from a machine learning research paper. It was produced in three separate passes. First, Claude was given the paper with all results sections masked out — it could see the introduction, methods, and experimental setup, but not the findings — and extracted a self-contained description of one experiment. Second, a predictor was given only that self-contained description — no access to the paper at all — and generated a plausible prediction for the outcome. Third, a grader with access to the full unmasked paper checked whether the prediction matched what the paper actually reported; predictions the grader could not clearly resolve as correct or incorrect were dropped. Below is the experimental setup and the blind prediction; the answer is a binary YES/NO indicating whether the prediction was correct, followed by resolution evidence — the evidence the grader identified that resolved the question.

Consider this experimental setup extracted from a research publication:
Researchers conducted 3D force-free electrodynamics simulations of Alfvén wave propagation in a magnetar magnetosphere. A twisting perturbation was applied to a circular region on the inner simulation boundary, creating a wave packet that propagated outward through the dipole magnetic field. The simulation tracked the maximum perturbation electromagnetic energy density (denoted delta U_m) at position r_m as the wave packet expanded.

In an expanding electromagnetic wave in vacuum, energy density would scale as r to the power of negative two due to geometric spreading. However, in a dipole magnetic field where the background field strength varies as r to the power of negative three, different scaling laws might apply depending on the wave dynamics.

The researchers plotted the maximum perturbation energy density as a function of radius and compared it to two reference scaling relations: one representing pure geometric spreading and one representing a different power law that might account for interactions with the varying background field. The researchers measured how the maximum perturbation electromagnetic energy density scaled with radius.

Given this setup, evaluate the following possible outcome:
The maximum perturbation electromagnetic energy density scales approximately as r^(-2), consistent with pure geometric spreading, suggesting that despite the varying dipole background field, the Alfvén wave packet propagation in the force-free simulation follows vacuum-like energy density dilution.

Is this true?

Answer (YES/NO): YES